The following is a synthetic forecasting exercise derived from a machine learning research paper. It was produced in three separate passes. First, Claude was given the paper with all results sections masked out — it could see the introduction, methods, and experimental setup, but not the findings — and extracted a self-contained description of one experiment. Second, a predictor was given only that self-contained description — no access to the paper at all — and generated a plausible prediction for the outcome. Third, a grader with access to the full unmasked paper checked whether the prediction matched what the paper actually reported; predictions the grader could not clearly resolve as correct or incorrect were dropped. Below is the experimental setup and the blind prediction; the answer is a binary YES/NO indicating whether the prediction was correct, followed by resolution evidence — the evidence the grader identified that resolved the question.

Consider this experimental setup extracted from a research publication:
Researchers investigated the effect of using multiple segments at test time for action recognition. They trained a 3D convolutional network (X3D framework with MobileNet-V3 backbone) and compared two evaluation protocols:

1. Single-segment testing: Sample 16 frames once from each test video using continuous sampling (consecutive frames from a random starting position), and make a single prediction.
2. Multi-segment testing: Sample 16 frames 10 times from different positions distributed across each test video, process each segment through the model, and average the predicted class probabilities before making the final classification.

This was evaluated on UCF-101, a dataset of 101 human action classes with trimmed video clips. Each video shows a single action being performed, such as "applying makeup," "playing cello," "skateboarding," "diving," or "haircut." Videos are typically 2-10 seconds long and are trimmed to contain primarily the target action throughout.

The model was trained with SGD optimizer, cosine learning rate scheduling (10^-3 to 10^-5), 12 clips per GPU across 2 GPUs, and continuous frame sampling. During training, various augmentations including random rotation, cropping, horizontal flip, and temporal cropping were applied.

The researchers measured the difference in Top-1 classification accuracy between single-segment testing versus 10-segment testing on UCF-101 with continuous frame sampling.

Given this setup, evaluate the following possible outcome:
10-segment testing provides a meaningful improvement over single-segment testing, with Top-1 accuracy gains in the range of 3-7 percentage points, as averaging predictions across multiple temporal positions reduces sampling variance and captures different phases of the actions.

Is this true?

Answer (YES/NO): NO